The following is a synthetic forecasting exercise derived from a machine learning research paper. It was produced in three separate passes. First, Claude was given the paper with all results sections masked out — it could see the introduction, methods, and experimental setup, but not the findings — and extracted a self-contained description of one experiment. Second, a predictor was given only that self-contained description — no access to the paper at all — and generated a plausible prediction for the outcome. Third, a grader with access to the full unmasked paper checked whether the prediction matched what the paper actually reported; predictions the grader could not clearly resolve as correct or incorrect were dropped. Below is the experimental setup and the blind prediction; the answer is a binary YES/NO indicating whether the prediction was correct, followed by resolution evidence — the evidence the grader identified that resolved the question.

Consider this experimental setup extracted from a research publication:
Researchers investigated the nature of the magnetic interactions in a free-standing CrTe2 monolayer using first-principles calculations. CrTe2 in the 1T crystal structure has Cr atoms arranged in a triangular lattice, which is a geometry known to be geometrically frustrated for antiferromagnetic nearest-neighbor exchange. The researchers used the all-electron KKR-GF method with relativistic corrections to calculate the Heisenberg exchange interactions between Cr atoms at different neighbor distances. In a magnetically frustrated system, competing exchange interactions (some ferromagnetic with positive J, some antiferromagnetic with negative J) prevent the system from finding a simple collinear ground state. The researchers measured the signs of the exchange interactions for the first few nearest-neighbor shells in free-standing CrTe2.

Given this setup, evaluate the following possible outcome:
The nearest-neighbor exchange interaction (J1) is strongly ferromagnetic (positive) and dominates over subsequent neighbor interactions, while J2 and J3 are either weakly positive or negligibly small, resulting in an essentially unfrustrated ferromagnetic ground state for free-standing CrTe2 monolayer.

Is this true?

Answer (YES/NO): NO